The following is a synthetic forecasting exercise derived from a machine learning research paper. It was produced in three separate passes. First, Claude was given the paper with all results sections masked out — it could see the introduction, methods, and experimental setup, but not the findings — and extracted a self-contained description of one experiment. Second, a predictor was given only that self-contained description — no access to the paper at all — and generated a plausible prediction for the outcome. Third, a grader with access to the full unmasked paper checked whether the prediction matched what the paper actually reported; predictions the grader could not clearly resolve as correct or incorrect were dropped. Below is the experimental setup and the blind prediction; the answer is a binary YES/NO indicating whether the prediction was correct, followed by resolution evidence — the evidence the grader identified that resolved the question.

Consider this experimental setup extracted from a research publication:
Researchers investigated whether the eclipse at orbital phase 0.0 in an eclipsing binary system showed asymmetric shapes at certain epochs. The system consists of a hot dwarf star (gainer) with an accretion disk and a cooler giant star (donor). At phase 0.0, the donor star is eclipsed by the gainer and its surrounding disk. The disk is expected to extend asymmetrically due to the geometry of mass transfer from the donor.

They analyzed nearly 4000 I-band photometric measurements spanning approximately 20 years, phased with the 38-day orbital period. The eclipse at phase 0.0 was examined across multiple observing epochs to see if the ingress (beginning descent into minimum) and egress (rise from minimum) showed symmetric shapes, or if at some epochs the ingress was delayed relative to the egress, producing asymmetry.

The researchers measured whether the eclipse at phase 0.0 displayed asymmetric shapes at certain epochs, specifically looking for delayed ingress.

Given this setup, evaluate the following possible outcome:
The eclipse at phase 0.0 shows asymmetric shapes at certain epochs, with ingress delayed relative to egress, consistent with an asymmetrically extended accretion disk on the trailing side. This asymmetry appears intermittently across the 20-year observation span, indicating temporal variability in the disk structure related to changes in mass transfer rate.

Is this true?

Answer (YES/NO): NO